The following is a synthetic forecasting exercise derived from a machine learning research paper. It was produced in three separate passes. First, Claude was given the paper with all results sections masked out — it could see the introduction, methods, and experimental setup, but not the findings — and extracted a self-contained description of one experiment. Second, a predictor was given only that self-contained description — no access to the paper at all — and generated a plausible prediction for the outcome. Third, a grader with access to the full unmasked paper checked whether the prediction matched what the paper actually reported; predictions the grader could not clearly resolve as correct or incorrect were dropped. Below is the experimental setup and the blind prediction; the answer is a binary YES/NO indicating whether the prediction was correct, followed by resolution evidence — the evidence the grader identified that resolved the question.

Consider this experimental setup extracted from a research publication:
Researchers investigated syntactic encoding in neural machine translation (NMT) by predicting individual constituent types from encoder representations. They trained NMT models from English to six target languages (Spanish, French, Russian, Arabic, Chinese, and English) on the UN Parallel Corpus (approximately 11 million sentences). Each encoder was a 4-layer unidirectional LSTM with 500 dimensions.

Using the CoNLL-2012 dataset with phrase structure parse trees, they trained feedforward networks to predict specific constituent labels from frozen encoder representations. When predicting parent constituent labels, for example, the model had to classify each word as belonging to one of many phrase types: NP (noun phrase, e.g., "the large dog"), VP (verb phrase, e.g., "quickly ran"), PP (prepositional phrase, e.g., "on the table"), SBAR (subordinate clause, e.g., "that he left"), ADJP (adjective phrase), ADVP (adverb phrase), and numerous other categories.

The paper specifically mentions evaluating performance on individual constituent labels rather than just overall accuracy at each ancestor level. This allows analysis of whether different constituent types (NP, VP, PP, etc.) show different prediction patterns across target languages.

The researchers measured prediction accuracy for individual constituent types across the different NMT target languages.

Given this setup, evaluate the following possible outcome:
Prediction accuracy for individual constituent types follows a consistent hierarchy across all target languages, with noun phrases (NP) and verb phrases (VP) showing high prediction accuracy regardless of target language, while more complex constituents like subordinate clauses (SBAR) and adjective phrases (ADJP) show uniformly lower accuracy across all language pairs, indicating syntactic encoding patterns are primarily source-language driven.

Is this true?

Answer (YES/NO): NO